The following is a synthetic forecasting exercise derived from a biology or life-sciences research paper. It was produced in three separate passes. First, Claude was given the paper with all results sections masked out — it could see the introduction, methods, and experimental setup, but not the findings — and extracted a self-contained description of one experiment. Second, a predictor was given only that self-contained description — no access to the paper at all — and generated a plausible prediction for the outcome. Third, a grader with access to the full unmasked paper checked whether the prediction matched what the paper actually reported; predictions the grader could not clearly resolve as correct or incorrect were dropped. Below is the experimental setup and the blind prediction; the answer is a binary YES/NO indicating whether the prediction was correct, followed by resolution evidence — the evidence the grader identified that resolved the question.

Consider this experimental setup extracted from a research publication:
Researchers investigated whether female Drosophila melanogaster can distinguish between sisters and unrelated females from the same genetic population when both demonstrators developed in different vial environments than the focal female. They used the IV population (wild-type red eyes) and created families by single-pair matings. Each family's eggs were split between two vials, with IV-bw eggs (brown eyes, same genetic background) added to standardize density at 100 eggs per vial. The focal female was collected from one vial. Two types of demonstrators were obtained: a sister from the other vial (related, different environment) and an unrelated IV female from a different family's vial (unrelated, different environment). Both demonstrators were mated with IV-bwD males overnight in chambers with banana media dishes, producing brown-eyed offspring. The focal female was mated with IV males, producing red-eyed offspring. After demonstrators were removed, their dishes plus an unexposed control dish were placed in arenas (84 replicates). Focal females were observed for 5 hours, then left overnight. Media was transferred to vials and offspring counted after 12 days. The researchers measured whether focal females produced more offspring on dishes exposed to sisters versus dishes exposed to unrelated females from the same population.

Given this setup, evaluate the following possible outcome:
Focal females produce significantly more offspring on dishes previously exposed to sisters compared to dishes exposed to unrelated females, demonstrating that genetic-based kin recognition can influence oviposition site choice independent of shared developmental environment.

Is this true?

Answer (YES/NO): YES